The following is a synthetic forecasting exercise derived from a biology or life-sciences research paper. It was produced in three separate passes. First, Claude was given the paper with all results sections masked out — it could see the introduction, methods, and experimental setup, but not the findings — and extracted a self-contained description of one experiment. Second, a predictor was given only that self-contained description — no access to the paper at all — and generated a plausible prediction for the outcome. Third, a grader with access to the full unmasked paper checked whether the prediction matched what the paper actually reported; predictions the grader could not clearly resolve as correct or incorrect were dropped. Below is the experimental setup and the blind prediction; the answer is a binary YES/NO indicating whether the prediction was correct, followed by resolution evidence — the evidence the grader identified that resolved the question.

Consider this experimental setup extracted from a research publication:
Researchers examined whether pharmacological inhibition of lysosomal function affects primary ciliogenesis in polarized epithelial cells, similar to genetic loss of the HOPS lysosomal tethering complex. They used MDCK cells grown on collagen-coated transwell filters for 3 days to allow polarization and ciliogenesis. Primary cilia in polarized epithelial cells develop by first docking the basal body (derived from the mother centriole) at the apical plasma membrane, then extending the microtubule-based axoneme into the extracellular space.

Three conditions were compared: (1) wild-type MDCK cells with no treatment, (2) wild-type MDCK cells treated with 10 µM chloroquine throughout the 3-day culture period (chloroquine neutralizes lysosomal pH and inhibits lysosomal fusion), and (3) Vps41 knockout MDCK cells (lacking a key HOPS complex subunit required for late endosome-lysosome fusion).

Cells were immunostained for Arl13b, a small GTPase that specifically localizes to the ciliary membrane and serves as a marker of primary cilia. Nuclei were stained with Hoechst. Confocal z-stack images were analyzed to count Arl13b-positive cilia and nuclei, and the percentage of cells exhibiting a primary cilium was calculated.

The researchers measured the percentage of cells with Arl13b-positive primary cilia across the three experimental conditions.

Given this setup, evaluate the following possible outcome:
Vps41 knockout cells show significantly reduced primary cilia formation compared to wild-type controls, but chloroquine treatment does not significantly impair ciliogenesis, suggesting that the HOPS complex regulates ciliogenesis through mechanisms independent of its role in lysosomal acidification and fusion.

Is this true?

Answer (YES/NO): NO